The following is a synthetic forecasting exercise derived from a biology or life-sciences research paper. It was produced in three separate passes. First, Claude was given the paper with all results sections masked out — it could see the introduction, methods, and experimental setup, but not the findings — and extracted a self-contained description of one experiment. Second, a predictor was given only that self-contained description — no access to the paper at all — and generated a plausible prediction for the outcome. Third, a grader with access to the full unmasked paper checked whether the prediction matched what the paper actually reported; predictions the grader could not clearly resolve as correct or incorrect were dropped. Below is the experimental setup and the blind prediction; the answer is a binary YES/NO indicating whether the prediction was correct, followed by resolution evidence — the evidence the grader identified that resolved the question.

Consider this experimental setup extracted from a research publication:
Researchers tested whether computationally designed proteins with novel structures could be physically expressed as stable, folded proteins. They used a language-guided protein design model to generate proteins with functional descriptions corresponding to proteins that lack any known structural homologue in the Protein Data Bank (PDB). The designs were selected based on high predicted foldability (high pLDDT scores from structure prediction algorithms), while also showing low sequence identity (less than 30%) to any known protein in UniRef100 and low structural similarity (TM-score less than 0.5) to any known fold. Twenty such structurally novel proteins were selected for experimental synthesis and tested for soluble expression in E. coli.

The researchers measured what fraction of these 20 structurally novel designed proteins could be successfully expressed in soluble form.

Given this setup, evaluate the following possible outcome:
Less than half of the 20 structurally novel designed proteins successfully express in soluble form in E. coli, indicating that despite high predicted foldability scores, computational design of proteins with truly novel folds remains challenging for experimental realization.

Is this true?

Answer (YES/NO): NO